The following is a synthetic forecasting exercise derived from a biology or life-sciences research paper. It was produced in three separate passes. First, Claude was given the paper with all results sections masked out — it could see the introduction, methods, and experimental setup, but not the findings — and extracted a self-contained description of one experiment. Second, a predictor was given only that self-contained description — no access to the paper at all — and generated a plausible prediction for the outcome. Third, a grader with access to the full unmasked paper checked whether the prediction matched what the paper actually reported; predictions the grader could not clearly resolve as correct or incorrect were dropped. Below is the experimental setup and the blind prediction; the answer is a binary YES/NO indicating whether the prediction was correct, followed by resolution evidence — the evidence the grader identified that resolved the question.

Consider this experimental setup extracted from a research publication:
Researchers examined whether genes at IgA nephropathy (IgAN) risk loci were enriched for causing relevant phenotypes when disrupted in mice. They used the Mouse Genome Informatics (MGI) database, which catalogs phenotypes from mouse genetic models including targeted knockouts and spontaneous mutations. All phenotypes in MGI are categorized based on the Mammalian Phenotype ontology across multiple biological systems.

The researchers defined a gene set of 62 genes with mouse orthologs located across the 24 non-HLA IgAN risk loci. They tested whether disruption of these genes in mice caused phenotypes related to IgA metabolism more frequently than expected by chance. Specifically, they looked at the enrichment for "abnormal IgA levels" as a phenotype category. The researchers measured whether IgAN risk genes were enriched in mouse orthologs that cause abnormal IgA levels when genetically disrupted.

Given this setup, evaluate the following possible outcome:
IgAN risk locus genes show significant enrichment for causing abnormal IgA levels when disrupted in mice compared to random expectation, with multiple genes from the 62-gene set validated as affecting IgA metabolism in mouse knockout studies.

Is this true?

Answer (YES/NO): YES